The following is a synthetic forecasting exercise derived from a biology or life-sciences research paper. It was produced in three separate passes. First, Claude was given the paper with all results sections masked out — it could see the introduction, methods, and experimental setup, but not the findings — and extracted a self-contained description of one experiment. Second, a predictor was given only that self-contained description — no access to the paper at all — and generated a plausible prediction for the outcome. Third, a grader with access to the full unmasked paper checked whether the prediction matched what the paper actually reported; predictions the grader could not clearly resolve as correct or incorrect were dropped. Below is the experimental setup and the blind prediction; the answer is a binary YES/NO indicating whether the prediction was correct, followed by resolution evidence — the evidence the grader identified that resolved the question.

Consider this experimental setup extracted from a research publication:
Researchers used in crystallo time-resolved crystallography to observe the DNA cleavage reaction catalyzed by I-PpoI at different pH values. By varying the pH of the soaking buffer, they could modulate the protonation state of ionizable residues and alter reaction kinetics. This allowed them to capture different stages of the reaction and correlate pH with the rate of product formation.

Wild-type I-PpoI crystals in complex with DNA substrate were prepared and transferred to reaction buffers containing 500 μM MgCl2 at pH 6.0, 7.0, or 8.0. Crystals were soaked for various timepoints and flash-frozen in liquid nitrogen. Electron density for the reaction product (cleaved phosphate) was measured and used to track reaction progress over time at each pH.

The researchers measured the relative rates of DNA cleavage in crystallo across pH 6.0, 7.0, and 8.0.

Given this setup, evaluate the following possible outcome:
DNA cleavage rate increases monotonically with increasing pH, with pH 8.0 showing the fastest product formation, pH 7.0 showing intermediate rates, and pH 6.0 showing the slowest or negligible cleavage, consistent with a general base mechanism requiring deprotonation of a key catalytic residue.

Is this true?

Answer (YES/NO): YES